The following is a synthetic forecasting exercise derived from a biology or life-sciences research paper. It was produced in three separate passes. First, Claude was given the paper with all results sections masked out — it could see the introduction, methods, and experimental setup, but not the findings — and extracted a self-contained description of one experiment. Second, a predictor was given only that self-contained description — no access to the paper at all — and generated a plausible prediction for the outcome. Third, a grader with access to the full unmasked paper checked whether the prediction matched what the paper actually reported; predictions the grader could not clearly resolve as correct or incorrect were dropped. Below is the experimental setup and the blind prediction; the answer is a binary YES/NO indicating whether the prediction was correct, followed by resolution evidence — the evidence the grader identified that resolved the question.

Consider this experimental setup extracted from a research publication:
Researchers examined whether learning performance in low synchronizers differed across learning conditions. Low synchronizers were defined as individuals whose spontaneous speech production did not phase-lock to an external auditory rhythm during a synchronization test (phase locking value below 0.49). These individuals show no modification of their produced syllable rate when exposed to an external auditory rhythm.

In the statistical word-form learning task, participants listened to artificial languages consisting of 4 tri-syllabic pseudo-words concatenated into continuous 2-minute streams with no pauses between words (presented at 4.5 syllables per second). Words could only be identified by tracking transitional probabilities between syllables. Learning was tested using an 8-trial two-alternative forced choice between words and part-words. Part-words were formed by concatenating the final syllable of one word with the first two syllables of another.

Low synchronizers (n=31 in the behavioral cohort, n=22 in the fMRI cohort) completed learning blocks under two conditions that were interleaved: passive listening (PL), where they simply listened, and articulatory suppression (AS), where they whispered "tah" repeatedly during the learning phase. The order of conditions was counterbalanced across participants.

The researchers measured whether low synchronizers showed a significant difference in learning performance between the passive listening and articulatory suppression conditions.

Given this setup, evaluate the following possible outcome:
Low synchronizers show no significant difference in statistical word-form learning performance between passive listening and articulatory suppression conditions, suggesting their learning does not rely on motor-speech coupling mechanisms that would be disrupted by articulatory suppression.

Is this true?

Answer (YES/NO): YES